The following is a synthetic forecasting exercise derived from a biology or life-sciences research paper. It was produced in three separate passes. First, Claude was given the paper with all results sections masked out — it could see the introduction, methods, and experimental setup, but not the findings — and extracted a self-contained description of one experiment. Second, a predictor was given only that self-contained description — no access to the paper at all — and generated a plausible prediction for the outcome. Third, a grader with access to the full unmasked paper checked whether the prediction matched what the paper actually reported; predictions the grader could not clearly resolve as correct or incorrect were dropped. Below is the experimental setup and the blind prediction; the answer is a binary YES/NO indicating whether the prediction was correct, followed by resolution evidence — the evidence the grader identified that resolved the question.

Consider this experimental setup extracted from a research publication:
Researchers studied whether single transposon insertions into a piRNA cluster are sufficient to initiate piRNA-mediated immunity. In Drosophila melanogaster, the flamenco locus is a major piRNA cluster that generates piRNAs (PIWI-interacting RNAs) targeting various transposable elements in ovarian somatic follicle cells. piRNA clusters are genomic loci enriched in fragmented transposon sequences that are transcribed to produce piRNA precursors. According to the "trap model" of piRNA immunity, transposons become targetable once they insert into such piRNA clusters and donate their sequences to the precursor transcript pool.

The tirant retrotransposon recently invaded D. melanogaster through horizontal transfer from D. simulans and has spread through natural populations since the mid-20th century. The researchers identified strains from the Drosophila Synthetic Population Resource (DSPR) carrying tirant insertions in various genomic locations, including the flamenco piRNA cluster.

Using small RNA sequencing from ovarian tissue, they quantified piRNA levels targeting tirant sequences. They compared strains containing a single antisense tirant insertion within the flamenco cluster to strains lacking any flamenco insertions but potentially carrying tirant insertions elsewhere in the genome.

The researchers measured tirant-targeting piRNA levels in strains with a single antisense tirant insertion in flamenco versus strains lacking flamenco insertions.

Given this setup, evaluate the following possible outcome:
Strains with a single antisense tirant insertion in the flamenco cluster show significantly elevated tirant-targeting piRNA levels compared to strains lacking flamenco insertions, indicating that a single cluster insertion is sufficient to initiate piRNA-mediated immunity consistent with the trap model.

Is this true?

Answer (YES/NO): YES